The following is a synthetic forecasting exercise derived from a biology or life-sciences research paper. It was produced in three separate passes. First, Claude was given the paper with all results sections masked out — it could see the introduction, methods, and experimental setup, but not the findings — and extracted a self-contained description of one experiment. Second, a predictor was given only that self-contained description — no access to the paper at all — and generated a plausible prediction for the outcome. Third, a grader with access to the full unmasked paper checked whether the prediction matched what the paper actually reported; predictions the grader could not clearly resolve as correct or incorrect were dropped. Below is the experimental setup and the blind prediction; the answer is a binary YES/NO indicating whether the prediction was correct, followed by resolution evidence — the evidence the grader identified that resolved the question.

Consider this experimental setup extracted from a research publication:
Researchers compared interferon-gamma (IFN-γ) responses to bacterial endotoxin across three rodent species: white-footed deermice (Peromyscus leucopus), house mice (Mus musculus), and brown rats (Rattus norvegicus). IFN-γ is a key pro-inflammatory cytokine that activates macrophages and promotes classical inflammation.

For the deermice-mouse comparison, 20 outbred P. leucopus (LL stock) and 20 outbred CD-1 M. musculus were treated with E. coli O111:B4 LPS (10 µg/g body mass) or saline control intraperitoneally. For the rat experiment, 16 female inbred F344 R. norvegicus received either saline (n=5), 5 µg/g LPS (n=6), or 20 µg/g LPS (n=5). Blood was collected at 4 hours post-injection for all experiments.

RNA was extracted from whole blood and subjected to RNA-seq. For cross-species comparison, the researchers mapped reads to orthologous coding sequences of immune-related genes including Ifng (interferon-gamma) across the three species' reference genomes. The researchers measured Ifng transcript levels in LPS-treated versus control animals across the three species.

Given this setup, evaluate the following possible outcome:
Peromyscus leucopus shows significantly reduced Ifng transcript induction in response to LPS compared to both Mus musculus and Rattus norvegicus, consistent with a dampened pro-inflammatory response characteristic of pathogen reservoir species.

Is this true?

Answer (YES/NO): YES